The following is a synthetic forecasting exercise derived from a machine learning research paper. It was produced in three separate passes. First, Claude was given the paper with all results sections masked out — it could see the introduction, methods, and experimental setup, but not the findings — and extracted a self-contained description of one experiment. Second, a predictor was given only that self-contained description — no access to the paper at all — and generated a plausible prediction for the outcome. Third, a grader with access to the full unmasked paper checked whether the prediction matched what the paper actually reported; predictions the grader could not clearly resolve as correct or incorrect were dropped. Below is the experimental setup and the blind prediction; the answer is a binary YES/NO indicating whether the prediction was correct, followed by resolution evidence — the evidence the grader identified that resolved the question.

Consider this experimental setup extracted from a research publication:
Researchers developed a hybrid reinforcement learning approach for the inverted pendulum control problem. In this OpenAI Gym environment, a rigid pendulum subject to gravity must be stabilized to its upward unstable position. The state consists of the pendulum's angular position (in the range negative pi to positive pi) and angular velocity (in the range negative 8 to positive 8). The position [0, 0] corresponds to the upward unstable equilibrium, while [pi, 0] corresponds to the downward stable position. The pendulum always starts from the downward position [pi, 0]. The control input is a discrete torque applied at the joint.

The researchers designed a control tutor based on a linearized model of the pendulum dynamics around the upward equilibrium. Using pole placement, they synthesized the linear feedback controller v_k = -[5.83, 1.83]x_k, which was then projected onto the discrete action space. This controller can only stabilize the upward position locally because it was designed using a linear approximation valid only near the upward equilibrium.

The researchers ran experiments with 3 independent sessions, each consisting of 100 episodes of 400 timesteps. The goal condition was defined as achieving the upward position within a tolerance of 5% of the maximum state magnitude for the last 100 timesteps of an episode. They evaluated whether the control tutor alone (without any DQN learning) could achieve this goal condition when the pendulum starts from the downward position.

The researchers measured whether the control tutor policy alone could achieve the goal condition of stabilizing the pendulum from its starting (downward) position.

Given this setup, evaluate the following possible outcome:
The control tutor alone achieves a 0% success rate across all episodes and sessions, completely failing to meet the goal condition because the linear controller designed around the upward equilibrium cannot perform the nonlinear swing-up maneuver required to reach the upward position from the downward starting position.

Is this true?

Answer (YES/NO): YES